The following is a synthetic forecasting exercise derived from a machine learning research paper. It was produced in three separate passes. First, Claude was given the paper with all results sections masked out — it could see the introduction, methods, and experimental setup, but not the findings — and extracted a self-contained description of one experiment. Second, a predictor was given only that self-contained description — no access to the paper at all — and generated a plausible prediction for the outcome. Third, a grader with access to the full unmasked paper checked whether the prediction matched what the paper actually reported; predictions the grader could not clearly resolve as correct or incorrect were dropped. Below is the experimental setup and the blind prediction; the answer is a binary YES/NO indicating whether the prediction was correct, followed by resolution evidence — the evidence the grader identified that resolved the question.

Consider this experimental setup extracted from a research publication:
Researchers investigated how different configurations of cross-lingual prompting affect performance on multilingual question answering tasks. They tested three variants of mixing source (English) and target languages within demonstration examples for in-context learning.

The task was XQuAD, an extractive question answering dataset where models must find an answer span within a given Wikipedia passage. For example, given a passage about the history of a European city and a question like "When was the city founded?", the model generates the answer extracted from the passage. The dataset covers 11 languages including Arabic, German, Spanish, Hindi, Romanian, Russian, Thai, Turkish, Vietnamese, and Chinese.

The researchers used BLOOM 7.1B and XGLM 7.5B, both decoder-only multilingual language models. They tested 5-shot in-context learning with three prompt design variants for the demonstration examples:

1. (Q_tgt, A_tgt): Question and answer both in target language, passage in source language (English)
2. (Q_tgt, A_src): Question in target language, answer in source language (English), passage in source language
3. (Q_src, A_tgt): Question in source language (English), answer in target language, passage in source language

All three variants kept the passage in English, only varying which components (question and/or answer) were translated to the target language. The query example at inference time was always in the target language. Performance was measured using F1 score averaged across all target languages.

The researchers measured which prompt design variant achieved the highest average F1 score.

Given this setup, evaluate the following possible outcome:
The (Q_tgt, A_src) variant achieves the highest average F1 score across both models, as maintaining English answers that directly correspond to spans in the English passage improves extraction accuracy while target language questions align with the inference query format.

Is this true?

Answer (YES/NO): NO